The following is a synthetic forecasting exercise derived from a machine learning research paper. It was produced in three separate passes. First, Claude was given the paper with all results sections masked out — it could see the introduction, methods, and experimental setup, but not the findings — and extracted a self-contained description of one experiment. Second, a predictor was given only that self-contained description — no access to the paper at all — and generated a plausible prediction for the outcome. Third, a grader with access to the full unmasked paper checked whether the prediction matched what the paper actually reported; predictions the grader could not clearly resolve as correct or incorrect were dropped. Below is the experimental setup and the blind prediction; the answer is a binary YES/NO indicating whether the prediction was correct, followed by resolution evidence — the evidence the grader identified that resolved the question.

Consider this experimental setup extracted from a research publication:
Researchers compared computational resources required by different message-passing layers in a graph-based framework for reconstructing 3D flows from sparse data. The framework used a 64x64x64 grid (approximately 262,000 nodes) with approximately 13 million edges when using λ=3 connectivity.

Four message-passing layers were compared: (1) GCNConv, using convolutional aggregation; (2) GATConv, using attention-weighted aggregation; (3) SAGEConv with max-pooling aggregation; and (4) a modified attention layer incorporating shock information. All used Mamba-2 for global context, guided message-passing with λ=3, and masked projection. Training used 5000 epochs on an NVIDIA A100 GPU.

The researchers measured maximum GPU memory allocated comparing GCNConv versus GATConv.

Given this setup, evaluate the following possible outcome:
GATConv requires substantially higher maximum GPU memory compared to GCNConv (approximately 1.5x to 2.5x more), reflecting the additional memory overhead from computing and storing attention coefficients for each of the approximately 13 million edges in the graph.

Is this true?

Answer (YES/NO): YES